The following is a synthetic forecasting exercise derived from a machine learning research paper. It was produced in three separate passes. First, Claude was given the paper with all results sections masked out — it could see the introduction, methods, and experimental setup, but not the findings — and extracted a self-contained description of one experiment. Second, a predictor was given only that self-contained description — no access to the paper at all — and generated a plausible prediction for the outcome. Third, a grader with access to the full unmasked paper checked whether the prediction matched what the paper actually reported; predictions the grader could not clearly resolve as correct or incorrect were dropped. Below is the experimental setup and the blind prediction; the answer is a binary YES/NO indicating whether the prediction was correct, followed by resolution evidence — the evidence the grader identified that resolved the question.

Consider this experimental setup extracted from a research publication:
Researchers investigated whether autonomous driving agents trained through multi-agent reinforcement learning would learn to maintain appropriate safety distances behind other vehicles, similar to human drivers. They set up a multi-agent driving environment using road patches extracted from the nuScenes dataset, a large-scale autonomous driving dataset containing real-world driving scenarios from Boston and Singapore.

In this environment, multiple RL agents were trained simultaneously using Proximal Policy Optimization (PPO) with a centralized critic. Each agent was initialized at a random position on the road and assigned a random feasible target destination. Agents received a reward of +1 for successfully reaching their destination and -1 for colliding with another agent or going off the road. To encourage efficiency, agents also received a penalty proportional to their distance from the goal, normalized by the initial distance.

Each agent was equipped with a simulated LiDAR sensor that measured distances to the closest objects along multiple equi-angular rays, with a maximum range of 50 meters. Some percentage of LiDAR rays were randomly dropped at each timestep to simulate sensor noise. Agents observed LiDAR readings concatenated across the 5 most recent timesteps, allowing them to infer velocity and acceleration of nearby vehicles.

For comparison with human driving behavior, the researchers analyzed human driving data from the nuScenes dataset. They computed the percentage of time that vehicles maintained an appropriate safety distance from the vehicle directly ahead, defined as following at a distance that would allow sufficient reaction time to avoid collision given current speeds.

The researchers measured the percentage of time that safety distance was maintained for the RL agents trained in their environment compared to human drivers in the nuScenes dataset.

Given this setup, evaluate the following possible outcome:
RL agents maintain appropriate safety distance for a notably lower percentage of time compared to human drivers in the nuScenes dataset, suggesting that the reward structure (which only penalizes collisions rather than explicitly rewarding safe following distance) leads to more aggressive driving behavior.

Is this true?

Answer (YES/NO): NO